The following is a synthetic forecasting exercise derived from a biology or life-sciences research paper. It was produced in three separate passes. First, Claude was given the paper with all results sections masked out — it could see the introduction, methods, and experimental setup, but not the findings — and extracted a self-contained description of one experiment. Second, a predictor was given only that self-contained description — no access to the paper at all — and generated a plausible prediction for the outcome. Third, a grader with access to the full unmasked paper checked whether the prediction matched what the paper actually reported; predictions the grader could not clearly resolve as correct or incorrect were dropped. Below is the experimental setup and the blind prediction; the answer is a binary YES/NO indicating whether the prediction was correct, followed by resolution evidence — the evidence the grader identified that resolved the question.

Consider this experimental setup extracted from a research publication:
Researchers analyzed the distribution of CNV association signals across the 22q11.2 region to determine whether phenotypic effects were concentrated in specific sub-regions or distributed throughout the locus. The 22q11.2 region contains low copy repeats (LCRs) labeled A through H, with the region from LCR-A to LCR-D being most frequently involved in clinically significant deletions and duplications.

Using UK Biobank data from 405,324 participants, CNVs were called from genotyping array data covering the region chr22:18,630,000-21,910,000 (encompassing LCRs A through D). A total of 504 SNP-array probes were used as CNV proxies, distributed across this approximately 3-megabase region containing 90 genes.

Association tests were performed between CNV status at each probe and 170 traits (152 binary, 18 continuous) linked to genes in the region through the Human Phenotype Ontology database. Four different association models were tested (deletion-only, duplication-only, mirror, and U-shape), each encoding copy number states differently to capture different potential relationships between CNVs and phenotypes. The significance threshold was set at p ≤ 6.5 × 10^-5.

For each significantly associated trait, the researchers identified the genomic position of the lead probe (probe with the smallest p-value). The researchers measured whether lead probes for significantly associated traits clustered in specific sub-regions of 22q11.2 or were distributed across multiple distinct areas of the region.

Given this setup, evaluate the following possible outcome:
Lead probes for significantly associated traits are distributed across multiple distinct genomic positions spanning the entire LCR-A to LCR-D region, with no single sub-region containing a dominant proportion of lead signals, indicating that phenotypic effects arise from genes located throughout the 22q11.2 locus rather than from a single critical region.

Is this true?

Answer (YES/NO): YES